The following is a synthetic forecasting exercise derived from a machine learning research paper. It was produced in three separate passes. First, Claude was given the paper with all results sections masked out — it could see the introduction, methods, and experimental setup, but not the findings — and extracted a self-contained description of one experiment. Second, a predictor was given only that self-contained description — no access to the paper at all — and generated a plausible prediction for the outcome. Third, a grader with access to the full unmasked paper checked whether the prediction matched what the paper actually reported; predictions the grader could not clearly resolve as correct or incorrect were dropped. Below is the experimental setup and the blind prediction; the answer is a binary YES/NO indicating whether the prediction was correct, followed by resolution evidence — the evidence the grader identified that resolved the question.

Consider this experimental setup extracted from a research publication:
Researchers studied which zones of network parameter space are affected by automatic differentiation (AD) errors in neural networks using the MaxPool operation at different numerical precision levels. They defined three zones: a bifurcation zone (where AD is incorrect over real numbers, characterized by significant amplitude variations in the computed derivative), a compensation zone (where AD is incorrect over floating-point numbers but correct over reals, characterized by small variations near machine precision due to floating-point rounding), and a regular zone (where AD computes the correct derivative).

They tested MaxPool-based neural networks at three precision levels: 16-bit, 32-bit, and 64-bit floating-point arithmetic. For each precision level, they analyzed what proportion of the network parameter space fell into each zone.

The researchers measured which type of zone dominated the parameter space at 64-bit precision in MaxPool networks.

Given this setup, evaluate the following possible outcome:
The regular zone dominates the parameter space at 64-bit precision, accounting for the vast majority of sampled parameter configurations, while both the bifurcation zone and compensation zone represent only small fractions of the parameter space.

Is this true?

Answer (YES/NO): NO